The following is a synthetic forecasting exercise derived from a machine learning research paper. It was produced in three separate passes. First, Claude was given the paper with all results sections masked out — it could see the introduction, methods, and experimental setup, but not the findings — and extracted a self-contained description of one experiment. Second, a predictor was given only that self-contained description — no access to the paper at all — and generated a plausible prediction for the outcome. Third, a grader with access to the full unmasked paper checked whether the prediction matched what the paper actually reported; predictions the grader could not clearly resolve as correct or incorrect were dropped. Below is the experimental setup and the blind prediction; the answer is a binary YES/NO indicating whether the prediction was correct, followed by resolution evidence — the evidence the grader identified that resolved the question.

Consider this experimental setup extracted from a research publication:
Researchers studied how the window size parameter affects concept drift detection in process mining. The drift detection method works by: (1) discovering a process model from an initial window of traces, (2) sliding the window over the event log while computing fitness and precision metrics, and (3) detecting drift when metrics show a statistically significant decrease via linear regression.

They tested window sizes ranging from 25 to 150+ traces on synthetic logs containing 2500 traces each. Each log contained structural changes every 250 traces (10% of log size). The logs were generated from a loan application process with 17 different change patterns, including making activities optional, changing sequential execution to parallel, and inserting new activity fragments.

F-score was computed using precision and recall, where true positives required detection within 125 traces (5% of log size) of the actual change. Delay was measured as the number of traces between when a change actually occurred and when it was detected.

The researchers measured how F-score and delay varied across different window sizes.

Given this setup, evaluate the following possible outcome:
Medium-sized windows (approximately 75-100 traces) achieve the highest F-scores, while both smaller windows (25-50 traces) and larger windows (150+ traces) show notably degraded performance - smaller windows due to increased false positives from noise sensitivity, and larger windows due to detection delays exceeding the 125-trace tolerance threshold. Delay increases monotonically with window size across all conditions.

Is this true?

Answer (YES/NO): NO